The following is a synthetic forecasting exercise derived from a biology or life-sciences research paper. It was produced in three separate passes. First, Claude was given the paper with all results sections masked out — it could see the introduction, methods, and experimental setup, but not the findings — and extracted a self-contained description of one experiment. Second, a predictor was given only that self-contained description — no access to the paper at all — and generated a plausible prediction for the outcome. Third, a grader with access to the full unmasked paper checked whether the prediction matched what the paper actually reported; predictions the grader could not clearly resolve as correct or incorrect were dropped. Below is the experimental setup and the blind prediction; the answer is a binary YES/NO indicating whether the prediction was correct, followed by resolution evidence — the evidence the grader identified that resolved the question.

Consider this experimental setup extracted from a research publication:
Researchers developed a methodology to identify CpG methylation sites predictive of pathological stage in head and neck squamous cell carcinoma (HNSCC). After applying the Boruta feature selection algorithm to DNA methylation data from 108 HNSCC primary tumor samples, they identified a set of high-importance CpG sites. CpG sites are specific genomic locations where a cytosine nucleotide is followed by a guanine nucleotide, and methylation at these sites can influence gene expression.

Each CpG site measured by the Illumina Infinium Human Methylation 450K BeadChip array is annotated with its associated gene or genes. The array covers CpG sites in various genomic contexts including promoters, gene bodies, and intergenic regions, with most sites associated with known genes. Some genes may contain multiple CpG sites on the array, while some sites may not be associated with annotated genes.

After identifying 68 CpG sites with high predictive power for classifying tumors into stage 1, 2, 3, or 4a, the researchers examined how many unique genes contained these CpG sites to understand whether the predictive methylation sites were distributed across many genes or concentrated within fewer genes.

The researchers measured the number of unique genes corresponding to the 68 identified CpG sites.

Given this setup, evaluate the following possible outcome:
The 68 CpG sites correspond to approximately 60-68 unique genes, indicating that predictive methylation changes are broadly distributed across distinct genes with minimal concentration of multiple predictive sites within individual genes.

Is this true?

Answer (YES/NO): YES